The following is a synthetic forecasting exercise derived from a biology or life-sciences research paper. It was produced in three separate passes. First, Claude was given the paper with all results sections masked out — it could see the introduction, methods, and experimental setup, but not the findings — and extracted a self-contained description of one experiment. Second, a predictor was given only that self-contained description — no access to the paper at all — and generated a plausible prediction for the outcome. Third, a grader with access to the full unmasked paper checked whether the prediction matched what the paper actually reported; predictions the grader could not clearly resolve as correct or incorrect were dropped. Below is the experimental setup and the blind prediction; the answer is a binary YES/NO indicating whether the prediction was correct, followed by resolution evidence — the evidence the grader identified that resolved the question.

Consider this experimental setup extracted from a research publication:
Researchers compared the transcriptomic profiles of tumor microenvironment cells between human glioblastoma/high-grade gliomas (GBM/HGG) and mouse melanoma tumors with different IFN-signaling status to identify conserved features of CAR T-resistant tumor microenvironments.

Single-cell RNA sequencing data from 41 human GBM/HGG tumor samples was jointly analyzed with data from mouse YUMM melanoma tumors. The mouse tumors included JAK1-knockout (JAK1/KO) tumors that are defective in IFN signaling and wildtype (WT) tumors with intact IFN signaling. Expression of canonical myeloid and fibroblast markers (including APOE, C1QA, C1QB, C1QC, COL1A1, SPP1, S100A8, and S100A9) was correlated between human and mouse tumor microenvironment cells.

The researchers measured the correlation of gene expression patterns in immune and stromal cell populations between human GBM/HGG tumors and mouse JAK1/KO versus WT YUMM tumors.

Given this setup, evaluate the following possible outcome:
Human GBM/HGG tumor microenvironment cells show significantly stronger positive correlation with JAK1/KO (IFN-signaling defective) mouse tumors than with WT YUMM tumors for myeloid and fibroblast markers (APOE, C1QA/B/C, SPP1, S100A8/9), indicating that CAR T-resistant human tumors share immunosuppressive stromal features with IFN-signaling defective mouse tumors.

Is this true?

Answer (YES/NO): YES